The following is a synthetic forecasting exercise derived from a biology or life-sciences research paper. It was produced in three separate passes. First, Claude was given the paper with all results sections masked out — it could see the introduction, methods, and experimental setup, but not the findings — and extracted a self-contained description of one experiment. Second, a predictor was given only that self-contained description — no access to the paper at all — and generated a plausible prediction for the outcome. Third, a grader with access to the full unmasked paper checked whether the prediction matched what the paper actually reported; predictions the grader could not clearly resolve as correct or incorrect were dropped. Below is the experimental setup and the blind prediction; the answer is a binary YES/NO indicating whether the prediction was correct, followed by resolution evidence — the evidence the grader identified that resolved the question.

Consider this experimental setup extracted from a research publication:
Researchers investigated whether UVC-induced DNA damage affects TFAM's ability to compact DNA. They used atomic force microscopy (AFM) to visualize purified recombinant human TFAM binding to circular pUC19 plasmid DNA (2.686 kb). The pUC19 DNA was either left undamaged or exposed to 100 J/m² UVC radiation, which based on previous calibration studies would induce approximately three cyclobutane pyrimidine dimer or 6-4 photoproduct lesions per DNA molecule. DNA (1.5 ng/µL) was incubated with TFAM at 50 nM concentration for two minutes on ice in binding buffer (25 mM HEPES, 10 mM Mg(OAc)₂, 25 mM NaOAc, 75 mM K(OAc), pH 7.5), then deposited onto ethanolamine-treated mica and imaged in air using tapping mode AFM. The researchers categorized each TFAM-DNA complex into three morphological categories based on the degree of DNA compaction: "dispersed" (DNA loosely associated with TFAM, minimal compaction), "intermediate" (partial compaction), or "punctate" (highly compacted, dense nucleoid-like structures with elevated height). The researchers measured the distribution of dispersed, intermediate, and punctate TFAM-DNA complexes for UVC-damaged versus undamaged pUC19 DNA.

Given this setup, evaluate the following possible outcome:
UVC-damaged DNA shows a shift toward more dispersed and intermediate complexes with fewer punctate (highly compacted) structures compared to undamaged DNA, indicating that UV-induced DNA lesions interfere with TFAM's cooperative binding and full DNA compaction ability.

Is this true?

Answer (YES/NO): NO